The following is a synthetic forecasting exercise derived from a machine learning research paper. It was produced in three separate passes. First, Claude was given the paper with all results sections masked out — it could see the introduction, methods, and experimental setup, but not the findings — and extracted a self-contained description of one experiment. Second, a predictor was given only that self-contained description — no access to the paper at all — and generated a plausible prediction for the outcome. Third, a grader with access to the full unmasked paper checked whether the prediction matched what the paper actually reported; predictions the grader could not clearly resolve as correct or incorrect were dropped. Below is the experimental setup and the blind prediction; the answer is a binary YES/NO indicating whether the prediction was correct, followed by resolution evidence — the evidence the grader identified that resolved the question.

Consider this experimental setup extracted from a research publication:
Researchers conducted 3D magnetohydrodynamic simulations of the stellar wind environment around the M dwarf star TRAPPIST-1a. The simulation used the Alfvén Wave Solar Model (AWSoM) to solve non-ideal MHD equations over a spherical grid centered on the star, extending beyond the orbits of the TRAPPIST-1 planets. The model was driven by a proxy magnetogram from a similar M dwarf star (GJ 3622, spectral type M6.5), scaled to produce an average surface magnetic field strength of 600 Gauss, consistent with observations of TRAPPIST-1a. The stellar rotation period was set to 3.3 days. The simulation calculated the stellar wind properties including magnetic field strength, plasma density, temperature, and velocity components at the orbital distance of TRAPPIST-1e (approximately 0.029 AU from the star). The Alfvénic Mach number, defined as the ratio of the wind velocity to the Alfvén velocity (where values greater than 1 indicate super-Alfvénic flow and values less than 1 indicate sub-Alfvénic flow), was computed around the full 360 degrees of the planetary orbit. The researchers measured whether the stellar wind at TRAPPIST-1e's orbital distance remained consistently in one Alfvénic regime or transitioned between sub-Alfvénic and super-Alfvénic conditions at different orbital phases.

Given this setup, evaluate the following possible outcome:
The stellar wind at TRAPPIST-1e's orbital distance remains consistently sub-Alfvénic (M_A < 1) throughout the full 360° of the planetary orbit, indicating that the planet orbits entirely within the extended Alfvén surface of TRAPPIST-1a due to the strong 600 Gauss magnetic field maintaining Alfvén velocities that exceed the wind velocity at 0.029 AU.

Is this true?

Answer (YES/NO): NO